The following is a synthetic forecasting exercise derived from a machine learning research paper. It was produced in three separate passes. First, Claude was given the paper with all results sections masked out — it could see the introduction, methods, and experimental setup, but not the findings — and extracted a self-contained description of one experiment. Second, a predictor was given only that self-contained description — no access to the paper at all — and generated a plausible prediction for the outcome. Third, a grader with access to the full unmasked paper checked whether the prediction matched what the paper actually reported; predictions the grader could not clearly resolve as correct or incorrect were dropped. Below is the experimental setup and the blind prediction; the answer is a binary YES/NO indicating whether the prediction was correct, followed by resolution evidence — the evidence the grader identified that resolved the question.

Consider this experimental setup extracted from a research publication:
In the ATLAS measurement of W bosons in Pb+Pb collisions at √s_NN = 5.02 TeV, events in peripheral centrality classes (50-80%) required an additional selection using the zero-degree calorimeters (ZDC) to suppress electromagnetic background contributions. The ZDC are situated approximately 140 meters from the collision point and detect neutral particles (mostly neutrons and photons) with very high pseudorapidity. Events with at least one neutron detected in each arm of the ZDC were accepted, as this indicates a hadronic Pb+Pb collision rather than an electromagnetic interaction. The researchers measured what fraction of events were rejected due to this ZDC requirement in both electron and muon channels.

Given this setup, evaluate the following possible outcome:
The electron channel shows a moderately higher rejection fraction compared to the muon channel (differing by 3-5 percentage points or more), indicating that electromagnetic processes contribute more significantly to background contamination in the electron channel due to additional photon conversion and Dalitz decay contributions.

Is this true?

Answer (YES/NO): NO